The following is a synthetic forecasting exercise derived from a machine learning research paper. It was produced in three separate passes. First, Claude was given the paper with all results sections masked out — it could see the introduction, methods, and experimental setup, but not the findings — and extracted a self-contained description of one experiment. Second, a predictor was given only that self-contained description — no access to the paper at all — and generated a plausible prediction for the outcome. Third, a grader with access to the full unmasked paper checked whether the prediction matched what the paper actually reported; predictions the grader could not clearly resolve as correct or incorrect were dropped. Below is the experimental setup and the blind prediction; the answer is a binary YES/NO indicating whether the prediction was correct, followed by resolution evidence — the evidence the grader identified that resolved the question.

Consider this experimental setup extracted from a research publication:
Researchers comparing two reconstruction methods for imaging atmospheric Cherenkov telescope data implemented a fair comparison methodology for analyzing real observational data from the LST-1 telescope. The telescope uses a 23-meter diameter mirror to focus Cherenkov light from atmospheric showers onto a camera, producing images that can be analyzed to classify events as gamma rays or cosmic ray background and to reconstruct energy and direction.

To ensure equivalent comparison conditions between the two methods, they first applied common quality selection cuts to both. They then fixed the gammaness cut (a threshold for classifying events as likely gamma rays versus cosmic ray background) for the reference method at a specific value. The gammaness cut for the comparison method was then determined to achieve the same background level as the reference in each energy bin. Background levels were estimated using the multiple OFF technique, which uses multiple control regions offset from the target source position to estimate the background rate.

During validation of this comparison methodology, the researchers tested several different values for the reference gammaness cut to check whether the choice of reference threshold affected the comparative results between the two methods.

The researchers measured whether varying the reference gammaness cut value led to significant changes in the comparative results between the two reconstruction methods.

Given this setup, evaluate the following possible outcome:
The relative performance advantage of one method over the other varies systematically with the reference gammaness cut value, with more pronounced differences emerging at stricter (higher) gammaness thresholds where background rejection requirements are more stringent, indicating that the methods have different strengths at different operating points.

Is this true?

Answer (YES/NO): NO